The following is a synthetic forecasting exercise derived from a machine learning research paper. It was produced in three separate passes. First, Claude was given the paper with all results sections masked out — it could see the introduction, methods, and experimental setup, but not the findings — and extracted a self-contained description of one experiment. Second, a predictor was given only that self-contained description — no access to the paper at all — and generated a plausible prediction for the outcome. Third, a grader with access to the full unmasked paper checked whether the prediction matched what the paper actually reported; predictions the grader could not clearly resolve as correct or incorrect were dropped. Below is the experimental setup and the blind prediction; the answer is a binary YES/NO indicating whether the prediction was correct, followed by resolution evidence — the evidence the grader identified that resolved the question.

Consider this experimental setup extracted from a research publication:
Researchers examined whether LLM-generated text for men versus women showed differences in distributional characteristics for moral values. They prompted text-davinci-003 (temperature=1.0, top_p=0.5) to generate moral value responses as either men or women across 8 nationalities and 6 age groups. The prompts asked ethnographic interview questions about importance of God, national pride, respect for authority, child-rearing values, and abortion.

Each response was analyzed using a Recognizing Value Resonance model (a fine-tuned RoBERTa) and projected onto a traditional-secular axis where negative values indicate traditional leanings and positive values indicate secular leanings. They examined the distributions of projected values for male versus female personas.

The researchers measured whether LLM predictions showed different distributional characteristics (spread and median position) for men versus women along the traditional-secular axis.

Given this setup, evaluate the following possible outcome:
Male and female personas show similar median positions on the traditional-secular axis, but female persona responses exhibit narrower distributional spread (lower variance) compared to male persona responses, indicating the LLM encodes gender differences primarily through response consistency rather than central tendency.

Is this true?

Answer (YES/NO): NO